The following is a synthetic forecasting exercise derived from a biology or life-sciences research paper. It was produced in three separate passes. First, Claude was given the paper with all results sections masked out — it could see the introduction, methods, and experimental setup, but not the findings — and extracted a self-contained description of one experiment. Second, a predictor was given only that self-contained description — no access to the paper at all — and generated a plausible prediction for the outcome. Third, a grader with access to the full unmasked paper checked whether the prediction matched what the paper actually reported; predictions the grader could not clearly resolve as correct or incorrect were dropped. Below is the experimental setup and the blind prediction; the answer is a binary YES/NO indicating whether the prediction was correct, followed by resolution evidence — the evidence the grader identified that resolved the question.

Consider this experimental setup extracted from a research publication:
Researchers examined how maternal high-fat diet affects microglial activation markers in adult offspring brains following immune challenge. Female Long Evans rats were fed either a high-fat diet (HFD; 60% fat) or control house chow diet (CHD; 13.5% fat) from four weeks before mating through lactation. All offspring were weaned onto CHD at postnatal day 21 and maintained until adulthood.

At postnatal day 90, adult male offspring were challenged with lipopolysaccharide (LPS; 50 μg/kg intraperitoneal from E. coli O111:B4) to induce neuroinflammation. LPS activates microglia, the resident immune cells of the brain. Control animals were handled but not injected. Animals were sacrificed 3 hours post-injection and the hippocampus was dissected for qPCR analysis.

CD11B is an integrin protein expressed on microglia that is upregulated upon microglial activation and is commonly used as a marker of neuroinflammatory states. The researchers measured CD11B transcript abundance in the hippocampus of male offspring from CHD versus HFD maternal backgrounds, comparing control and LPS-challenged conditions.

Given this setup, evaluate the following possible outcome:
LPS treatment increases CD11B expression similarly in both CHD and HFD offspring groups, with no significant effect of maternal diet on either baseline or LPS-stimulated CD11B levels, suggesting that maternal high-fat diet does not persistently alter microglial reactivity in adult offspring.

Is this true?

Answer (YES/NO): YES